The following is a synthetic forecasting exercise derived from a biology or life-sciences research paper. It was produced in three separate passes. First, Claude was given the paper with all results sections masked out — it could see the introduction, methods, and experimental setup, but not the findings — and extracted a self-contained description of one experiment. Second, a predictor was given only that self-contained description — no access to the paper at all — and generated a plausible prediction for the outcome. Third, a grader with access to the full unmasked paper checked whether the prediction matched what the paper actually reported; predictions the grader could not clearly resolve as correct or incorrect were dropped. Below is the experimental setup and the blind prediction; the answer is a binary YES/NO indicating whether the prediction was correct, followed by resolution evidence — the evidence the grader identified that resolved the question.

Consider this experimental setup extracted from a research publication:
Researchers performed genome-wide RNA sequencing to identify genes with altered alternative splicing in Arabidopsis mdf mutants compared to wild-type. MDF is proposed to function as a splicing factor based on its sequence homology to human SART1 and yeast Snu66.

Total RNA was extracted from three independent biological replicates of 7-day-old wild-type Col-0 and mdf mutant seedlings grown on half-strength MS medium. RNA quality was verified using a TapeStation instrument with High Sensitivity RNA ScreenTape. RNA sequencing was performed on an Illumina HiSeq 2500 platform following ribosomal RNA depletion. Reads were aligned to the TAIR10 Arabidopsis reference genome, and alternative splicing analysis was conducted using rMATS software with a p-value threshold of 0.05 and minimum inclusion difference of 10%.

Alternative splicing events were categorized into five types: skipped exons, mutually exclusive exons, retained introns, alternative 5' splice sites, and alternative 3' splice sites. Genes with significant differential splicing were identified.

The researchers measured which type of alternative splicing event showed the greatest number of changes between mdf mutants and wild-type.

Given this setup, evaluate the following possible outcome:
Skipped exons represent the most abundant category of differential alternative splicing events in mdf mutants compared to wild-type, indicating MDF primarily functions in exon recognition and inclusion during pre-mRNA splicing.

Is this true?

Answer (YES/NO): NO